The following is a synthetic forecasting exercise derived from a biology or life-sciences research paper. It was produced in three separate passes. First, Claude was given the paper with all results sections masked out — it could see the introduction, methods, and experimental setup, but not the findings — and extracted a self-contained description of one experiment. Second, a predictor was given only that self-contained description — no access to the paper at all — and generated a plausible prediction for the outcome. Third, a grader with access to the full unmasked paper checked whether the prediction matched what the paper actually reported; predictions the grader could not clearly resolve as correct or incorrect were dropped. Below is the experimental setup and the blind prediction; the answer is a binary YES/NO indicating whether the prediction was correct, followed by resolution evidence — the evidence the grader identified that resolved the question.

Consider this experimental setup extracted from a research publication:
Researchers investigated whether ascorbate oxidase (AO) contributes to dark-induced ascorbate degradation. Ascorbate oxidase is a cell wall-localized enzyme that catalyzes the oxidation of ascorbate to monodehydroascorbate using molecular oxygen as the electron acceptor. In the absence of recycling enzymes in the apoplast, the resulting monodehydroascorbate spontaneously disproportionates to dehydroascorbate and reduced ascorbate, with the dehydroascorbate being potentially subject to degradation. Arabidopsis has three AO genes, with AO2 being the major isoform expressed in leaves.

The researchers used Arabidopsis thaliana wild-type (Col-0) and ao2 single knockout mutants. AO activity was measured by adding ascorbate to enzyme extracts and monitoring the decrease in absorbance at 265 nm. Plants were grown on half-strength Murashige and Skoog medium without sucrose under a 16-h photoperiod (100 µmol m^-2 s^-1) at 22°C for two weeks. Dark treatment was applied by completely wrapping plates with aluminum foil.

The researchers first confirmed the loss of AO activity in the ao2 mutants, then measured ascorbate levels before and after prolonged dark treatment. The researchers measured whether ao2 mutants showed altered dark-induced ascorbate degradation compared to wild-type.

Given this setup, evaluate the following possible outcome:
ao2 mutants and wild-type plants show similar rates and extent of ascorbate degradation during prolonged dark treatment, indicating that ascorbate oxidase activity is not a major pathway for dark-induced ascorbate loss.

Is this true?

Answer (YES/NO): YES